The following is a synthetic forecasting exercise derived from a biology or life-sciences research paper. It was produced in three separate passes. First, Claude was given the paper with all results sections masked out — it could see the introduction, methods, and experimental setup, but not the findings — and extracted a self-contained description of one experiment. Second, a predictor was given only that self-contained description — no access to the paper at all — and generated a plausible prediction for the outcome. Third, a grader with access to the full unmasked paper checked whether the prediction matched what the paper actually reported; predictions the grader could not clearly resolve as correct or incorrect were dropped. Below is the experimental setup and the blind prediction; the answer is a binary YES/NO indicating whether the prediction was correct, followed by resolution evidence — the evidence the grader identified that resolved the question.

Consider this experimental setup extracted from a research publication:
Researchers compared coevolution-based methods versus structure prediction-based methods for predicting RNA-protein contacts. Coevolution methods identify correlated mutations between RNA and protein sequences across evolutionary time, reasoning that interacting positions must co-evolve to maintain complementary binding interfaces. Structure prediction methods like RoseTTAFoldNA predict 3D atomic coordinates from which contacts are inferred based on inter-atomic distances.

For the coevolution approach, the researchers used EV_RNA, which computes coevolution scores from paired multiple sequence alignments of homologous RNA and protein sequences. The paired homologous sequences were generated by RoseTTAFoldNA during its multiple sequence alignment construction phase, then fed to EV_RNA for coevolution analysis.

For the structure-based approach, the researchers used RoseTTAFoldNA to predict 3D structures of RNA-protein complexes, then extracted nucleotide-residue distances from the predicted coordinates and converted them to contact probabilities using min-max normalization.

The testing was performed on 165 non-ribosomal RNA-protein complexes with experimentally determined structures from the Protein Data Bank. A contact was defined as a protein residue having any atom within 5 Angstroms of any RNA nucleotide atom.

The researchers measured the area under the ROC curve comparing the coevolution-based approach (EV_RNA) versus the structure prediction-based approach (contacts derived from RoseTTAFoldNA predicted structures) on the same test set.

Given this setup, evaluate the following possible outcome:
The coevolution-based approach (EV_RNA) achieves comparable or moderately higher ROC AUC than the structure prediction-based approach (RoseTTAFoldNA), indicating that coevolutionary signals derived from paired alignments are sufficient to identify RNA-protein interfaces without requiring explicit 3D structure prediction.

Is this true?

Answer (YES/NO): NO